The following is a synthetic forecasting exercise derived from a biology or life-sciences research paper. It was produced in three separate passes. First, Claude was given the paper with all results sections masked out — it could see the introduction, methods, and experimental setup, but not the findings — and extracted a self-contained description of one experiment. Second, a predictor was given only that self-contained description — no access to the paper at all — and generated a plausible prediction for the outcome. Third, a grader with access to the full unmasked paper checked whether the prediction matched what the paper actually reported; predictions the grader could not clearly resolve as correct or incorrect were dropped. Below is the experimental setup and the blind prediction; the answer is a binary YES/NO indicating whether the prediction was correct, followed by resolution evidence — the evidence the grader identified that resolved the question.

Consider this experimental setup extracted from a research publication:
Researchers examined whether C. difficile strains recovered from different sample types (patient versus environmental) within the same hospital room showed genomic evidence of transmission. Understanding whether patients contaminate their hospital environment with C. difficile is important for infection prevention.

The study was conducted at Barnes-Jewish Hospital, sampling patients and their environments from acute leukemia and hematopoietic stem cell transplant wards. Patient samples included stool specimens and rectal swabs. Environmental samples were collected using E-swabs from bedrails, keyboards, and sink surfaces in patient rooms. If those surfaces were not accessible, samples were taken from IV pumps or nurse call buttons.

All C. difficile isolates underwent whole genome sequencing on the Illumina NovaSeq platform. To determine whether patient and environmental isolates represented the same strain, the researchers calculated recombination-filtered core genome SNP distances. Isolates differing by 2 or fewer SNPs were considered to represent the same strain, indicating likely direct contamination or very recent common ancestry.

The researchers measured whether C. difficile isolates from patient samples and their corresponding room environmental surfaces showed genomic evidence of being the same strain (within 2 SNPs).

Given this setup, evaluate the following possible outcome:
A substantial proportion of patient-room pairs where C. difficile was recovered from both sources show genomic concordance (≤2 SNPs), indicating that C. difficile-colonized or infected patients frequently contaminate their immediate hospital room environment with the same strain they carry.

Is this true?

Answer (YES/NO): YES